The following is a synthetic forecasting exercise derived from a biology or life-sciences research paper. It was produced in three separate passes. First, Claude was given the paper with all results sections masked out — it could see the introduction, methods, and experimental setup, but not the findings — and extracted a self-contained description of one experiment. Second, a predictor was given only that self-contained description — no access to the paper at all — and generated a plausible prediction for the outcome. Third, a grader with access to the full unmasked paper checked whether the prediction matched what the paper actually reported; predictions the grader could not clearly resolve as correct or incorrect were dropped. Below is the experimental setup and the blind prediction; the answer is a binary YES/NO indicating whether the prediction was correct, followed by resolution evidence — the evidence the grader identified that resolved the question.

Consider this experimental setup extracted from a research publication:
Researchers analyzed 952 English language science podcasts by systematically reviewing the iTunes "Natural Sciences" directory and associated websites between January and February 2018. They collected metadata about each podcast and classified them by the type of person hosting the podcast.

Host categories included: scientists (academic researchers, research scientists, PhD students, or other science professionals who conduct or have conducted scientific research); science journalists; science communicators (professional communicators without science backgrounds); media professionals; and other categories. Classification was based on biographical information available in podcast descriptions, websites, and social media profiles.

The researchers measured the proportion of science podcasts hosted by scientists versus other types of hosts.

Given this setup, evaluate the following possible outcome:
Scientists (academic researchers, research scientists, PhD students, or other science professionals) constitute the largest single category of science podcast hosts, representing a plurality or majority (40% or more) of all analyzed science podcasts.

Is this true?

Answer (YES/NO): YES